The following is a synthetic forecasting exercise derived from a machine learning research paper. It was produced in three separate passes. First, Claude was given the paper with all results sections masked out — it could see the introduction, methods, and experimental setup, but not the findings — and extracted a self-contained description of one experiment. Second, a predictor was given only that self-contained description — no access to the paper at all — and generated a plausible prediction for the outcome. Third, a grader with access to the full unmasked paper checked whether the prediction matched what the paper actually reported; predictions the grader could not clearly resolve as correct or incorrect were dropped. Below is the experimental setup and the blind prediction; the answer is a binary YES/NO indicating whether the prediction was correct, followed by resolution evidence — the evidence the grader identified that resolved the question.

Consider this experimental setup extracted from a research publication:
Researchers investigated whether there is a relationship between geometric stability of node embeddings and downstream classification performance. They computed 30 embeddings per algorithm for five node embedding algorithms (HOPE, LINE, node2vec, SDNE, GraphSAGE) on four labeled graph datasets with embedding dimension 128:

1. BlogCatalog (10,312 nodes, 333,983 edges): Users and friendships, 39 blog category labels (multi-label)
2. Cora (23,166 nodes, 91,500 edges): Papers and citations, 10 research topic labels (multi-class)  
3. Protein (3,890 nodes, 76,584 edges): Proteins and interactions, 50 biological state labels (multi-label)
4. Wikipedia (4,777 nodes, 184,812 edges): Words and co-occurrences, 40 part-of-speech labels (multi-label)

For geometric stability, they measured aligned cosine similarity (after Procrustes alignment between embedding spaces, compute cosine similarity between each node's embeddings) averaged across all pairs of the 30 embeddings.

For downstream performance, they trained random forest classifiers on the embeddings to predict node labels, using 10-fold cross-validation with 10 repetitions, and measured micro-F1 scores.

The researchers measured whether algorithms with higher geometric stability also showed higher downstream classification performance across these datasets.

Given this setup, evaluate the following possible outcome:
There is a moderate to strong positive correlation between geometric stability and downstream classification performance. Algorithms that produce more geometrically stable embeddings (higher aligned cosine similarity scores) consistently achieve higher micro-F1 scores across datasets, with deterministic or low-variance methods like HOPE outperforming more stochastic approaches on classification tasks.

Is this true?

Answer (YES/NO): NO